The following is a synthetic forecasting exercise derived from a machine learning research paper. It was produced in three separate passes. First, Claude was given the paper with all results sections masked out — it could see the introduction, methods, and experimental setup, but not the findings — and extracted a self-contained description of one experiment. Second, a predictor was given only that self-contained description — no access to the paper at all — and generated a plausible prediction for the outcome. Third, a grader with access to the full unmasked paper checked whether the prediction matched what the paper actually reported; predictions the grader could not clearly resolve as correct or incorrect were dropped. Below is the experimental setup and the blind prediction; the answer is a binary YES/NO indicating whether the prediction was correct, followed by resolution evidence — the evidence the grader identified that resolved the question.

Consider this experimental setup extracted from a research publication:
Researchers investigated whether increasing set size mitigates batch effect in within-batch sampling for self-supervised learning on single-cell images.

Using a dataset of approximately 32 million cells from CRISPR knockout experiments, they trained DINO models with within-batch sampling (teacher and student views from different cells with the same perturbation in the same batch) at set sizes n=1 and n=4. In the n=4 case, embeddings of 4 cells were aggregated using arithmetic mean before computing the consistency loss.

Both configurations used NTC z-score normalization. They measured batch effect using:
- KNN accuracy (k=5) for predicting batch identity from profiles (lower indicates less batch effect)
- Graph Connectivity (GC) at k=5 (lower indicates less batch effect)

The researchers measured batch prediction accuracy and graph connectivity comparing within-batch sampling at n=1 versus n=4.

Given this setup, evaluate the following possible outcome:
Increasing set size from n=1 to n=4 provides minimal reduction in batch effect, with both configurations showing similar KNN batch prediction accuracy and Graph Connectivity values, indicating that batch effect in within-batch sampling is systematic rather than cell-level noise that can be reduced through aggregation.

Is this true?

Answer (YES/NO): YES